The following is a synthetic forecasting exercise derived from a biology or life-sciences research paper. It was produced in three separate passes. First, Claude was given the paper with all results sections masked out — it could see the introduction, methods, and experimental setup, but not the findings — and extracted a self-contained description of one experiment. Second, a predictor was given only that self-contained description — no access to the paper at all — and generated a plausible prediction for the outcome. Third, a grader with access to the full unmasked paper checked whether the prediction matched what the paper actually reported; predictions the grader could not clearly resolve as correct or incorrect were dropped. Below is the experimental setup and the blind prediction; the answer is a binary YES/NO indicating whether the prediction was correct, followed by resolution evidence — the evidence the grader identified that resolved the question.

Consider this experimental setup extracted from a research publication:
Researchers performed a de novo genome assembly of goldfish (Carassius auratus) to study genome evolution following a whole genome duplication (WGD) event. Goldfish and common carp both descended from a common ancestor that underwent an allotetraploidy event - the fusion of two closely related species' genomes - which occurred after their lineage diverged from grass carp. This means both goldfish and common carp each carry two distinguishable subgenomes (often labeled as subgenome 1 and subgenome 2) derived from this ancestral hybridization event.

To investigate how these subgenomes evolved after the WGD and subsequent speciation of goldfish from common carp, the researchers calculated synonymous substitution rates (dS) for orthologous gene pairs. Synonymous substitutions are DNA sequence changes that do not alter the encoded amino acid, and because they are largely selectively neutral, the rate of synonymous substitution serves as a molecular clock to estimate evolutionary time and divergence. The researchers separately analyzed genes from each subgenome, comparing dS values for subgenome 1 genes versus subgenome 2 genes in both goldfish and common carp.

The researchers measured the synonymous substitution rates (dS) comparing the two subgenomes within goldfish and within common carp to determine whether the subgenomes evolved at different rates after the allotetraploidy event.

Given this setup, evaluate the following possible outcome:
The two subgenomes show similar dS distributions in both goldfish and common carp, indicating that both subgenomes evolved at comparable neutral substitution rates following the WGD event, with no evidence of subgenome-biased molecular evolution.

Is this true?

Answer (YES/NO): YES